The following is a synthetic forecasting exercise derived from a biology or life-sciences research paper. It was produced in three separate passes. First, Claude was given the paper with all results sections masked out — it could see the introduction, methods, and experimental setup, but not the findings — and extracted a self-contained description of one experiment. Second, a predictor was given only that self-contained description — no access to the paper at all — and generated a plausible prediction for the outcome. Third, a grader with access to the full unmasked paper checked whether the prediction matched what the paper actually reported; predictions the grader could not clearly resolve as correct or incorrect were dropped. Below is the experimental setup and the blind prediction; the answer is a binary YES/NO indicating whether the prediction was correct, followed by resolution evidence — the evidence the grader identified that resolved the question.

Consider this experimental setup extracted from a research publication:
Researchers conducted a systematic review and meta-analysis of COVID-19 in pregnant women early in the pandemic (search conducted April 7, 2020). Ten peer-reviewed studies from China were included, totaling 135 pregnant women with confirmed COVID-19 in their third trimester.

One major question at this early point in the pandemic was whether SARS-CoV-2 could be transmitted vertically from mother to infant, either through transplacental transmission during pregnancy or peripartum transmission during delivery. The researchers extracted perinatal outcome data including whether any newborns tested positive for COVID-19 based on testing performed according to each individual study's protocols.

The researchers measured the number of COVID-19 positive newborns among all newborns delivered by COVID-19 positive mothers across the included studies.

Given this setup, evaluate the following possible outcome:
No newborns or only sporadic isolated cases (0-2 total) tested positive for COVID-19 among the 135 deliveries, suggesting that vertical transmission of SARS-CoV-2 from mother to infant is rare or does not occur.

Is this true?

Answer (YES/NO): YES